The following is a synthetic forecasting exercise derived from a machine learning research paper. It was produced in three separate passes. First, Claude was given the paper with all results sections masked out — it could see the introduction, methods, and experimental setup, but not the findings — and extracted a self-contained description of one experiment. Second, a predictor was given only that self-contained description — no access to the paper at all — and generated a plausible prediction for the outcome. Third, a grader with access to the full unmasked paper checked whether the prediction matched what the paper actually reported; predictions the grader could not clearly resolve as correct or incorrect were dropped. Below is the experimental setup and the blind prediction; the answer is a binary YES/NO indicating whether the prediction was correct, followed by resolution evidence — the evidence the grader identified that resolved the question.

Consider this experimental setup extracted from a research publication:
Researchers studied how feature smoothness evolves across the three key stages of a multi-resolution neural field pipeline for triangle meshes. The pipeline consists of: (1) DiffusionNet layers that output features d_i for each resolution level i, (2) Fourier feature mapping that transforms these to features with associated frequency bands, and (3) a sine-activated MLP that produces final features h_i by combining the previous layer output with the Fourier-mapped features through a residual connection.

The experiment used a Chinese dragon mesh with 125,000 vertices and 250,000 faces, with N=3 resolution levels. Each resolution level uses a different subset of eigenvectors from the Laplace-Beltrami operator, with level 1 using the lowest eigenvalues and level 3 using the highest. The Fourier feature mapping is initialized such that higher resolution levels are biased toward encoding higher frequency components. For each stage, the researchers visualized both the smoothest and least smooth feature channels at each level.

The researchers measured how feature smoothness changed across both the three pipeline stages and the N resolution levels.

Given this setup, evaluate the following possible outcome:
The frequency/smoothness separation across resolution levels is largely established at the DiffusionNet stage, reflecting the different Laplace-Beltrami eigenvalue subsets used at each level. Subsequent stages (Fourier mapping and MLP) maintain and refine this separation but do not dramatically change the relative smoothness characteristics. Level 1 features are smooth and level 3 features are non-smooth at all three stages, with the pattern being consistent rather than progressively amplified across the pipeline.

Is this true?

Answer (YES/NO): NO